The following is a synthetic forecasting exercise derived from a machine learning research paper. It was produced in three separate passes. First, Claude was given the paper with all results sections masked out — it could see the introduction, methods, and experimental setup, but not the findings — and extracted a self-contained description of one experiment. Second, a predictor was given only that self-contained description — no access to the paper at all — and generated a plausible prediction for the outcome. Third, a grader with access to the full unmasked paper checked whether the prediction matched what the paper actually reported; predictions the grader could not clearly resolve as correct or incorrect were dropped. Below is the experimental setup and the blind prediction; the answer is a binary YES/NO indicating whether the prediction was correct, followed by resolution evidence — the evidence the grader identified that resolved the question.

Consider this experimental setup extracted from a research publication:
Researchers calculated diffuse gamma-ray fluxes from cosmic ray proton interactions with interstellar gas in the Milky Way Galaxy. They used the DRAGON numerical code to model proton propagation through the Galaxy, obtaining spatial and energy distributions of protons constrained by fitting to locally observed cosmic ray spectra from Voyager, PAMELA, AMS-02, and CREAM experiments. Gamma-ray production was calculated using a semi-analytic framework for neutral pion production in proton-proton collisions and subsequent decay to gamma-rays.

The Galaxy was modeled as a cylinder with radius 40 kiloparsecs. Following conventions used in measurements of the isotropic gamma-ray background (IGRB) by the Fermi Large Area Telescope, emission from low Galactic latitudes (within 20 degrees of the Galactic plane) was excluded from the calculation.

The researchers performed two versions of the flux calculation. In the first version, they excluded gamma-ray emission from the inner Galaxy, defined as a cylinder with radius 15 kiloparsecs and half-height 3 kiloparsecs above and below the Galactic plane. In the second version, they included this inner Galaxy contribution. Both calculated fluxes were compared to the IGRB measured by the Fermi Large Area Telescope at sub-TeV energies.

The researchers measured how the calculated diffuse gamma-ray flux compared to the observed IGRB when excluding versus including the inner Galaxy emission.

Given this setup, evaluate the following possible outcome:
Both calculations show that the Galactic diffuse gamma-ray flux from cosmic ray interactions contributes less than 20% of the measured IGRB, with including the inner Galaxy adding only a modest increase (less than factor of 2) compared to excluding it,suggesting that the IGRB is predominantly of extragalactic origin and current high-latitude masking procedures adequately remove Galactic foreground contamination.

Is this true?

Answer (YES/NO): NO